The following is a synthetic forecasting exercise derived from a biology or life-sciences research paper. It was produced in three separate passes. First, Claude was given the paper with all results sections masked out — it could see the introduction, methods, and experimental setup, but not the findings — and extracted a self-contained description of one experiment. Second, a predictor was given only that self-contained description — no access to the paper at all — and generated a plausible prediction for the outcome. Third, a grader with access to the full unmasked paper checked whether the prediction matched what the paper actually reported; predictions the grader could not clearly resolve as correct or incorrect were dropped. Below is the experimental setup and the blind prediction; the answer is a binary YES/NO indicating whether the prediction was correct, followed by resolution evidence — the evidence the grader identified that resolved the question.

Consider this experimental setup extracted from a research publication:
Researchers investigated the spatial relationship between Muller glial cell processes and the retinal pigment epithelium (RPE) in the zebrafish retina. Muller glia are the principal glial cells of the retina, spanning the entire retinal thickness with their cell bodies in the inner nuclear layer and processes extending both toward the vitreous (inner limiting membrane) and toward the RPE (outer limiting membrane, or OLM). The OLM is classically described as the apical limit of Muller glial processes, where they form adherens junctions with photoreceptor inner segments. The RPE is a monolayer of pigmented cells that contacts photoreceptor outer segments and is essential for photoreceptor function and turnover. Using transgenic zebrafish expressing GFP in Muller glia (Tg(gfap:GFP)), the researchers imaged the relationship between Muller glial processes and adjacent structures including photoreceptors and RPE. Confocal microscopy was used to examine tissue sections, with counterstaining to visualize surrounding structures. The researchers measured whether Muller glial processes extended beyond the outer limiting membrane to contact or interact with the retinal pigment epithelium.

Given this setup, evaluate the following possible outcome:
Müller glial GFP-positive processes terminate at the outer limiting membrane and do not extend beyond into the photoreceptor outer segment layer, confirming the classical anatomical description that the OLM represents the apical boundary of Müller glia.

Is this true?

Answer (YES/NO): NO